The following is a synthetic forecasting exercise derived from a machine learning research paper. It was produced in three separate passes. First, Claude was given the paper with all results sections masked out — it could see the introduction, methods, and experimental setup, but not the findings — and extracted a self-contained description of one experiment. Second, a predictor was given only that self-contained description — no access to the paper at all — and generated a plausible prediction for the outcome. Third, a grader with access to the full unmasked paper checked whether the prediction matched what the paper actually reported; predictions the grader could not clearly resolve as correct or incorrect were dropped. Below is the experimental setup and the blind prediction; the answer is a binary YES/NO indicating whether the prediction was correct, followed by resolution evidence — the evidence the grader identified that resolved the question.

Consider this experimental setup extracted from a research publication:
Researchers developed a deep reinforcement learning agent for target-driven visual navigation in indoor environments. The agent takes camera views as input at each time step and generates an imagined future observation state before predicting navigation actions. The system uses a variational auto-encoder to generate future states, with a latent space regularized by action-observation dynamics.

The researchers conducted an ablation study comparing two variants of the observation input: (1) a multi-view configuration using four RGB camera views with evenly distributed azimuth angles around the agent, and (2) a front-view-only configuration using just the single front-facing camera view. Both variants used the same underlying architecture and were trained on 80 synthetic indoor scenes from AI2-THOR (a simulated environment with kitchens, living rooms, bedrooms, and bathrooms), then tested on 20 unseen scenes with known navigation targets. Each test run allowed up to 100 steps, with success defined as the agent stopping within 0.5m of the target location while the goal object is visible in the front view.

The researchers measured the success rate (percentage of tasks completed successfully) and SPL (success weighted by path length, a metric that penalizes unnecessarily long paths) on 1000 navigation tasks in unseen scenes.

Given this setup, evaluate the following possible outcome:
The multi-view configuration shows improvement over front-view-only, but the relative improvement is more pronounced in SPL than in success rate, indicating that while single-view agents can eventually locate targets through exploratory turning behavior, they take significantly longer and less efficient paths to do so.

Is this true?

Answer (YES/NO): YES